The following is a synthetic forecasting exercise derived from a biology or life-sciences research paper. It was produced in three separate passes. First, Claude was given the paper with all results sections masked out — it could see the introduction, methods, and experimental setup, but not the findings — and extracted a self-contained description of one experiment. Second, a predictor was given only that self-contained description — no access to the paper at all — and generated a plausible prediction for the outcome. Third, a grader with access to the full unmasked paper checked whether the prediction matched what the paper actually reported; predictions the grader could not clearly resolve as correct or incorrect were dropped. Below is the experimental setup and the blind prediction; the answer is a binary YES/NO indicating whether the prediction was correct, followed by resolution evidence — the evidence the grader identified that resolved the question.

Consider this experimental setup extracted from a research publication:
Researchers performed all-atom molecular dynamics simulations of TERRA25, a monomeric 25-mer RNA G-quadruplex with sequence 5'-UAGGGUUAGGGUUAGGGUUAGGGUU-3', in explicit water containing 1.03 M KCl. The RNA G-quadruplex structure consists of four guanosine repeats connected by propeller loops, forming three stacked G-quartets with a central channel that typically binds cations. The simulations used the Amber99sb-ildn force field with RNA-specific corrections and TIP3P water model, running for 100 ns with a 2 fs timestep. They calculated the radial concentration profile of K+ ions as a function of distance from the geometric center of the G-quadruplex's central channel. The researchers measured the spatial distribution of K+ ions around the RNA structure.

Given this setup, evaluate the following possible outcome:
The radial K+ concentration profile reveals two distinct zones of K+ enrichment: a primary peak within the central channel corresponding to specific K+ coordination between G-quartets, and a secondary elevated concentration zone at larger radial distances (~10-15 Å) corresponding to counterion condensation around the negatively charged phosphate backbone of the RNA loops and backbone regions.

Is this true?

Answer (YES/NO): YES